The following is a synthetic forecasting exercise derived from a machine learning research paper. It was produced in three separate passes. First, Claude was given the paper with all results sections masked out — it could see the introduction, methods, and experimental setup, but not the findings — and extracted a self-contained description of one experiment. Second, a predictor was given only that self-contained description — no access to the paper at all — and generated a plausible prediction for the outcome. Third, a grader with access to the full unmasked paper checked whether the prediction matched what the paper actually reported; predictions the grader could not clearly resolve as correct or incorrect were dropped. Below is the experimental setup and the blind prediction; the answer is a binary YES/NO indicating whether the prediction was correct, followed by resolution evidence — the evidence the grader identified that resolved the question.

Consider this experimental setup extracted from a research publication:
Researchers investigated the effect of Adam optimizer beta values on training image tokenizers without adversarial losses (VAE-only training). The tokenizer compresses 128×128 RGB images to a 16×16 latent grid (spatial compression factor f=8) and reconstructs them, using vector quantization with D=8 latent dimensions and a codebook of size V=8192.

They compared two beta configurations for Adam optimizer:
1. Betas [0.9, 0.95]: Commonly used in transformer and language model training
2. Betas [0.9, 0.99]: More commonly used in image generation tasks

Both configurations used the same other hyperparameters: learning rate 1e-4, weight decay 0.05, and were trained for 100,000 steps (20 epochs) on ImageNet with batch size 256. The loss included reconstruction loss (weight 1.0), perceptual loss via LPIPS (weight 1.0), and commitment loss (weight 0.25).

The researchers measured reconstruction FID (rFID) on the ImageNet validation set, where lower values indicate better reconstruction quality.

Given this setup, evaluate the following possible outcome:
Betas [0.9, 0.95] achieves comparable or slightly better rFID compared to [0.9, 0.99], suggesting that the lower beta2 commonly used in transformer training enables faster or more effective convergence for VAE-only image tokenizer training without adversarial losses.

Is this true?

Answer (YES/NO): NO